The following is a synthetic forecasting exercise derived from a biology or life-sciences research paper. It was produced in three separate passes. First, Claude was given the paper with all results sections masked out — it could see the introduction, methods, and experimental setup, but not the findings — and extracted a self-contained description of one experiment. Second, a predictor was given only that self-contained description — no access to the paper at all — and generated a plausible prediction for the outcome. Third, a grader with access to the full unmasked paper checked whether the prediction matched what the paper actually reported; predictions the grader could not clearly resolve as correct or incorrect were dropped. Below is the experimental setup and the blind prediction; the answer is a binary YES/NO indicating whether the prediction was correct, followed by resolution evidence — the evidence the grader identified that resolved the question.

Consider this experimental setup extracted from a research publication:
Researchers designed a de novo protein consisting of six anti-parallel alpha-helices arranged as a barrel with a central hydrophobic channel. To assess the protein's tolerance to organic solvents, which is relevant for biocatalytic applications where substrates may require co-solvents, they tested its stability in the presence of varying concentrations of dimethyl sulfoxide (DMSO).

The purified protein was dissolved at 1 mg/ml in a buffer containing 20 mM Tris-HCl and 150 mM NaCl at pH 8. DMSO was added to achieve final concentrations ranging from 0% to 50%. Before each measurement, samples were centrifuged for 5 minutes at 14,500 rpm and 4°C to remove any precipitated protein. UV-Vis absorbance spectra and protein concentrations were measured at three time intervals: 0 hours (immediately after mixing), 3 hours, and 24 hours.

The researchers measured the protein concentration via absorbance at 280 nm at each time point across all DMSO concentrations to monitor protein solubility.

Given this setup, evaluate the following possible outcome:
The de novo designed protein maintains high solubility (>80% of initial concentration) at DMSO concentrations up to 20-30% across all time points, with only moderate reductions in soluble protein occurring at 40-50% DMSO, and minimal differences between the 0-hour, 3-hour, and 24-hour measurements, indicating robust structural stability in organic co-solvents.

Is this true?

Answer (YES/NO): NO